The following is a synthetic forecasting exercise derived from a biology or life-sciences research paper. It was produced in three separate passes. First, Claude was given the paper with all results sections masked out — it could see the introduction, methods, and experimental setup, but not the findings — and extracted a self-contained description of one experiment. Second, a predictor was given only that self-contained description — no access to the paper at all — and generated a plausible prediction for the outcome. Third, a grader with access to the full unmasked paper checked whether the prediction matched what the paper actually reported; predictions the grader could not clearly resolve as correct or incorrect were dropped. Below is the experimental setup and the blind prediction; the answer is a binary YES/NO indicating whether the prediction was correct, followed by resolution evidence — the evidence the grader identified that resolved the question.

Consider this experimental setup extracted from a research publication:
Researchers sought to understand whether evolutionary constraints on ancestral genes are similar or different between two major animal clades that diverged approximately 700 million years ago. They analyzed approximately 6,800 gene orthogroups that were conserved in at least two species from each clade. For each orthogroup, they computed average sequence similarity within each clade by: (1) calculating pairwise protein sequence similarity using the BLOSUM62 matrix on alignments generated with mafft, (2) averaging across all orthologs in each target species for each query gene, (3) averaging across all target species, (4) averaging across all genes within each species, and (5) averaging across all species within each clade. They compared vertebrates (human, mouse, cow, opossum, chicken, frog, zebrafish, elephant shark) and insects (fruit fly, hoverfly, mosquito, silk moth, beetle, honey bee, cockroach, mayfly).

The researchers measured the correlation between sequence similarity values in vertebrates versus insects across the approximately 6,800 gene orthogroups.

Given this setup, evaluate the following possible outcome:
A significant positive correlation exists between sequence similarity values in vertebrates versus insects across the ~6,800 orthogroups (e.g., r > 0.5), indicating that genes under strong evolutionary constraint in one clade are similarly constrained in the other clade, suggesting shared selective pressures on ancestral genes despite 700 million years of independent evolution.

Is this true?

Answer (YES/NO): YES